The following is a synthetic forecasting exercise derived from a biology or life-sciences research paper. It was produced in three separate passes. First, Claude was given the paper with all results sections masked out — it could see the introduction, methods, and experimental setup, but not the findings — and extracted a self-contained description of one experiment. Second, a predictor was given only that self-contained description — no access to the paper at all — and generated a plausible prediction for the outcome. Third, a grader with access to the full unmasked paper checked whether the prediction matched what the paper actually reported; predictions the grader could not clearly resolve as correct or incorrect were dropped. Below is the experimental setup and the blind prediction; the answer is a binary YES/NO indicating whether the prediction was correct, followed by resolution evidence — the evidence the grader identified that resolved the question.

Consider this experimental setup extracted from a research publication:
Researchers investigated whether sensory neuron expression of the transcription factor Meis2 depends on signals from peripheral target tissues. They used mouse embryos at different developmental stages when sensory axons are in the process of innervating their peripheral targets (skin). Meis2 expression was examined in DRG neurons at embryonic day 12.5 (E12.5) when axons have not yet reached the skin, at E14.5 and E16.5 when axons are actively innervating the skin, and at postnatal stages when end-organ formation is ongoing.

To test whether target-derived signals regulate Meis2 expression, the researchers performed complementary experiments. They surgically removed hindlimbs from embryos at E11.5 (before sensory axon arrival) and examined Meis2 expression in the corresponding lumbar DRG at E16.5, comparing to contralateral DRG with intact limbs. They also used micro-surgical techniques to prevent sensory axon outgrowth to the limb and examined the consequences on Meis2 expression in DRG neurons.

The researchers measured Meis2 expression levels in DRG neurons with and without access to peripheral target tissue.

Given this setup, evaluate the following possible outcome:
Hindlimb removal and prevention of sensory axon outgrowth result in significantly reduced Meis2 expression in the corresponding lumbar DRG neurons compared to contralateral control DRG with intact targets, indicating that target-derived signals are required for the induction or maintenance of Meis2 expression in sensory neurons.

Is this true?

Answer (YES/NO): YES